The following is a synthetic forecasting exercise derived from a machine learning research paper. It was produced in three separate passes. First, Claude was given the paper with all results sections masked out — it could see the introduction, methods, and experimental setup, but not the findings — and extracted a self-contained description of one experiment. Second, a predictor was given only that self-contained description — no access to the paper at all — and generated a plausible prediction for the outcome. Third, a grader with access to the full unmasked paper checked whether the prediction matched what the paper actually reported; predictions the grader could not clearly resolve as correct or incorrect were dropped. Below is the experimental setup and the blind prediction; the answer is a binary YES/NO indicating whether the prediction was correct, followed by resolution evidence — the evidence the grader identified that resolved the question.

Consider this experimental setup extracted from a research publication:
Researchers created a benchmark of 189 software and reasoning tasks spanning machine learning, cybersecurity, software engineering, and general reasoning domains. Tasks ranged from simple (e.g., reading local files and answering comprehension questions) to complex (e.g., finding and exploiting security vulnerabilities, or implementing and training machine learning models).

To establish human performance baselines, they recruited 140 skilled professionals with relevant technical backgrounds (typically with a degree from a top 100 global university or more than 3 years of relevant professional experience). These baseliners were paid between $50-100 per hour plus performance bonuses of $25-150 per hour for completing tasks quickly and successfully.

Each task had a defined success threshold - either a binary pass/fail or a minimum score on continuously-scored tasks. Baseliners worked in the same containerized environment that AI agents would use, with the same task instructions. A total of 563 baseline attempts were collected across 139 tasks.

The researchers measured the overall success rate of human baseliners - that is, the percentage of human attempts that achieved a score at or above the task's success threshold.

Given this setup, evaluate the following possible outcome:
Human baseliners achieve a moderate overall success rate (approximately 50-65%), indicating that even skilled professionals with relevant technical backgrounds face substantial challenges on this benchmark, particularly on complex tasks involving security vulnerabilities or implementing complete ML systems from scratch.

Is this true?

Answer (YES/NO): YES